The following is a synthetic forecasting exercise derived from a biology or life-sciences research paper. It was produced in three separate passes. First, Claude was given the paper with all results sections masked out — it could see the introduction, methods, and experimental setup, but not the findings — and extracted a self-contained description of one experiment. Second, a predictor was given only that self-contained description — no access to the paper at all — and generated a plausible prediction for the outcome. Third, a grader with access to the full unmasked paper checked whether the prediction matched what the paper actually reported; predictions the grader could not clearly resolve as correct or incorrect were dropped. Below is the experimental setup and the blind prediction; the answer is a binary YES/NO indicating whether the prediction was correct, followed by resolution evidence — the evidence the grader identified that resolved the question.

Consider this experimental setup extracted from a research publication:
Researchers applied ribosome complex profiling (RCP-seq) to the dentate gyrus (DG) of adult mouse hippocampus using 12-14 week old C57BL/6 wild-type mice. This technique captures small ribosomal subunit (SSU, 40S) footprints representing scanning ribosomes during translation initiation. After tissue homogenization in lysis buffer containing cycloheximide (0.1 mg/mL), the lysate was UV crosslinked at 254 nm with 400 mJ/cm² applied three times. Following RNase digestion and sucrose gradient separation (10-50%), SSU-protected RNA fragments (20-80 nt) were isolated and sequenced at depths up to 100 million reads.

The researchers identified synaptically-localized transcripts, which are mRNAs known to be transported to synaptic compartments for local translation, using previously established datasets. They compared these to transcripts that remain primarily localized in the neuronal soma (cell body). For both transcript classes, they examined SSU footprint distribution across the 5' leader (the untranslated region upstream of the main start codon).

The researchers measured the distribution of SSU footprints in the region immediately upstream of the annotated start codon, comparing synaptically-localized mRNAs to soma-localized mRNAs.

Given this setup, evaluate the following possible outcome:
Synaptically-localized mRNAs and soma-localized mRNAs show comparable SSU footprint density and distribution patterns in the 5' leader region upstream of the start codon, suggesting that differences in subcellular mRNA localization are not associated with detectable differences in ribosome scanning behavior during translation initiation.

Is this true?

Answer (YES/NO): NO